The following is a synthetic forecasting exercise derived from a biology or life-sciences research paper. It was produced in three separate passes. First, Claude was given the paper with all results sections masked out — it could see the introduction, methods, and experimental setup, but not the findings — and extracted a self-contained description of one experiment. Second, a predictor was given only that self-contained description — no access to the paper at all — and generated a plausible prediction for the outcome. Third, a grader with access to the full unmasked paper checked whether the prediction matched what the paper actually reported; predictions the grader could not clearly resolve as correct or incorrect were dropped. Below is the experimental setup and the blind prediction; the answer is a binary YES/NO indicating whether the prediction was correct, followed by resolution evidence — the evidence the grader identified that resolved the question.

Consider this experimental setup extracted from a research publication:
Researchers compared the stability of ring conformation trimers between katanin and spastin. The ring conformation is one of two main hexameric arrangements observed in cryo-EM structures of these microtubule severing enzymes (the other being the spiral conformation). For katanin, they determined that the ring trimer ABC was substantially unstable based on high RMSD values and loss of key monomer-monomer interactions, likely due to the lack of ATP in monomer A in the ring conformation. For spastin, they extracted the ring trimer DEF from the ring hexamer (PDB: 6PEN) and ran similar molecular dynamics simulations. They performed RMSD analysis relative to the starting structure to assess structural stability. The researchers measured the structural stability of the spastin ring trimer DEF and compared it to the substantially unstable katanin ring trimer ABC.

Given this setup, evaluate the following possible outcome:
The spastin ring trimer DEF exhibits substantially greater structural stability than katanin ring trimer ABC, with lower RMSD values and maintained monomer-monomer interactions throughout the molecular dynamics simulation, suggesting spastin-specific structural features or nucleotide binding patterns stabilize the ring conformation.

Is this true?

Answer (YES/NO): YES